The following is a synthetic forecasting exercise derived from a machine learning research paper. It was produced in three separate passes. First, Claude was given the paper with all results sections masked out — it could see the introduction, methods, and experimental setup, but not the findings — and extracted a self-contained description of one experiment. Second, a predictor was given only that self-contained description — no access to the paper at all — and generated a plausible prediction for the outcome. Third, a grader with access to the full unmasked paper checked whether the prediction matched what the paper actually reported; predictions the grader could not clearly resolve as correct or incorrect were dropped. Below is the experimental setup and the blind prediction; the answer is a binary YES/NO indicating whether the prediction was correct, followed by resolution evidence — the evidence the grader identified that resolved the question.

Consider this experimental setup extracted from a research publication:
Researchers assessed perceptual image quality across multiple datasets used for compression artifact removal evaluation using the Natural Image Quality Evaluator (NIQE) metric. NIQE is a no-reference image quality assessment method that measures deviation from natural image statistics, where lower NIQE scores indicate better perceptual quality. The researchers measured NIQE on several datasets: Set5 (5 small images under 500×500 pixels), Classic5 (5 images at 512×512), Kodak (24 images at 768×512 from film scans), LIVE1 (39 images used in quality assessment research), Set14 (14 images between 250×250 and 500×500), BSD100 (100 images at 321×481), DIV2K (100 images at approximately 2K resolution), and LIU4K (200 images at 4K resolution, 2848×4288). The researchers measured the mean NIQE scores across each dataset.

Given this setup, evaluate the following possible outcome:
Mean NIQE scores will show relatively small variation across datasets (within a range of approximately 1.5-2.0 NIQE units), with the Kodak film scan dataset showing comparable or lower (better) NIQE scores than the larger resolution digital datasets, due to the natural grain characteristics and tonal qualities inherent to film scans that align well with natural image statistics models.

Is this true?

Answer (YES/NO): NO